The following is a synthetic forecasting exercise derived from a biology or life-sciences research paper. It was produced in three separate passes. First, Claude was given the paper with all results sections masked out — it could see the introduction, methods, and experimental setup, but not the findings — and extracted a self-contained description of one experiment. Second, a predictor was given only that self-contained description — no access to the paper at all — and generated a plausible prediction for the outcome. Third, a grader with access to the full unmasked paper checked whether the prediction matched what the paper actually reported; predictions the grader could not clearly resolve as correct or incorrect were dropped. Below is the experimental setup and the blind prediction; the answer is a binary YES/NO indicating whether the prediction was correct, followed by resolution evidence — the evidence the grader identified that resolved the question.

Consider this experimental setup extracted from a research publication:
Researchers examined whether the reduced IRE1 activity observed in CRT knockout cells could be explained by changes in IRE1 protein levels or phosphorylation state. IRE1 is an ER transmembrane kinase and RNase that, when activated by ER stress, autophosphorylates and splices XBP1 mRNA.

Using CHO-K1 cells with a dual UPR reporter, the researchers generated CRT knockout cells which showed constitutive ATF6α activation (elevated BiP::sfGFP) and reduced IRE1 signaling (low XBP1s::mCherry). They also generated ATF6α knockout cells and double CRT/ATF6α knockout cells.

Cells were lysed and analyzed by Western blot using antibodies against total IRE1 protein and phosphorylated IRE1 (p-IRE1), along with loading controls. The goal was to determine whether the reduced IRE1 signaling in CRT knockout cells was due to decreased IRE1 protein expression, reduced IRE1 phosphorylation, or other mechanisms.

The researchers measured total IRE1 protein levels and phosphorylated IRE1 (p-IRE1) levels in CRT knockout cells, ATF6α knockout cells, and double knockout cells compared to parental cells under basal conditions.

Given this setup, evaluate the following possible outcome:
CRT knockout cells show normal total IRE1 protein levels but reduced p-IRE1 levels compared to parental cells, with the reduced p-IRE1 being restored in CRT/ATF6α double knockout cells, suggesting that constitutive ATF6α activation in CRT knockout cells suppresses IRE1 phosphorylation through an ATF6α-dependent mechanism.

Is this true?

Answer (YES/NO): NO